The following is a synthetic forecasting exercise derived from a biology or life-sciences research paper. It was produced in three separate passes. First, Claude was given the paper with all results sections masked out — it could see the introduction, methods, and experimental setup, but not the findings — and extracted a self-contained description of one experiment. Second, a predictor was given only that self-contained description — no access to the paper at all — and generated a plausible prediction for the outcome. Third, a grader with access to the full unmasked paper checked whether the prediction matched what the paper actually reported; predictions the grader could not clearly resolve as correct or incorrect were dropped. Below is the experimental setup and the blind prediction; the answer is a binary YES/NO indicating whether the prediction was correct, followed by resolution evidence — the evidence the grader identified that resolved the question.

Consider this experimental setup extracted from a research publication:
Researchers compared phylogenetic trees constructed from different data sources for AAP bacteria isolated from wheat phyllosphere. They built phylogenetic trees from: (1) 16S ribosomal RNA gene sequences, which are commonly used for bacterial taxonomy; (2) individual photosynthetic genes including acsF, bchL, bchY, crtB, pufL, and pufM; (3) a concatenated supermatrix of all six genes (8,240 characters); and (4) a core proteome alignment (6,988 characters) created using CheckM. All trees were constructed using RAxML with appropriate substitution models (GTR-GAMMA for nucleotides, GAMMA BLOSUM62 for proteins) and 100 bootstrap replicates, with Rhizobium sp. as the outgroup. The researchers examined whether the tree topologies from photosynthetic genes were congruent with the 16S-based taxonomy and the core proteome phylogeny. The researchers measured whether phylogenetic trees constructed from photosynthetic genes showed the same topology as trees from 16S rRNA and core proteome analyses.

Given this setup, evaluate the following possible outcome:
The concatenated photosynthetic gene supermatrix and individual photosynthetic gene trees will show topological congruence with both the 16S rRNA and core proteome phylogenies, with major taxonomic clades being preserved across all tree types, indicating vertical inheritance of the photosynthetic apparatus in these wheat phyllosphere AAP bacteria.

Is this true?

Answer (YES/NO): YES